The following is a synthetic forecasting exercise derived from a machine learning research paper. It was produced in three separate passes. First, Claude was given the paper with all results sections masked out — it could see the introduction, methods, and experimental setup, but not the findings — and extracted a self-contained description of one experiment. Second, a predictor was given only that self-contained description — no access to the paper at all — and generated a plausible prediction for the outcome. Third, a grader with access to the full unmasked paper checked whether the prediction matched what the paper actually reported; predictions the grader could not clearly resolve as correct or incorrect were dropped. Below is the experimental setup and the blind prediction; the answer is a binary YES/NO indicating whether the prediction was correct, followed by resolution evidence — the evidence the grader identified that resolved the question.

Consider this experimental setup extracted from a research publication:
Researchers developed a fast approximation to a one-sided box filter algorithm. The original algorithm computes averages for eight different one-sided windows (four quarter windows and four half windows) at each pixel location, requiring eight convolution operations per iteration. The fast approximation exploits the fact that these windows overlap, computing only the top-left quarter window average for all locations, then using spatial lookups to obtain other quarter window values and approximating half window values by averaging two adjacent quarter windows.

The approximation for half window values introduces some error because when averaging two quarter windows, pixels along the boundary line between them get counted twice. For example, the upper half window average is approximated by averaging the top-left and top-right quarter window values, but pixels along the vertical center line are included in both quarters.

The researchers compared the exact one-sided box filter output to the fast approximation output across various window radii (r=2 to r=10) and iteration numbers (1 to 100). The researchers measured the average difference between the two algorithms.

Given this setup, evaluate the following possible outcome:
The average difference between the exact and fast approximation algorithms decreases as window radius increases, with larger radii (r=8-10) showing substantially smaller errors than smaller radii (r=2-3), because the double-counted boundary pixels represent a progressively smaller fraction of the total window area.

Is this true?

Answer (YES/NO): NO